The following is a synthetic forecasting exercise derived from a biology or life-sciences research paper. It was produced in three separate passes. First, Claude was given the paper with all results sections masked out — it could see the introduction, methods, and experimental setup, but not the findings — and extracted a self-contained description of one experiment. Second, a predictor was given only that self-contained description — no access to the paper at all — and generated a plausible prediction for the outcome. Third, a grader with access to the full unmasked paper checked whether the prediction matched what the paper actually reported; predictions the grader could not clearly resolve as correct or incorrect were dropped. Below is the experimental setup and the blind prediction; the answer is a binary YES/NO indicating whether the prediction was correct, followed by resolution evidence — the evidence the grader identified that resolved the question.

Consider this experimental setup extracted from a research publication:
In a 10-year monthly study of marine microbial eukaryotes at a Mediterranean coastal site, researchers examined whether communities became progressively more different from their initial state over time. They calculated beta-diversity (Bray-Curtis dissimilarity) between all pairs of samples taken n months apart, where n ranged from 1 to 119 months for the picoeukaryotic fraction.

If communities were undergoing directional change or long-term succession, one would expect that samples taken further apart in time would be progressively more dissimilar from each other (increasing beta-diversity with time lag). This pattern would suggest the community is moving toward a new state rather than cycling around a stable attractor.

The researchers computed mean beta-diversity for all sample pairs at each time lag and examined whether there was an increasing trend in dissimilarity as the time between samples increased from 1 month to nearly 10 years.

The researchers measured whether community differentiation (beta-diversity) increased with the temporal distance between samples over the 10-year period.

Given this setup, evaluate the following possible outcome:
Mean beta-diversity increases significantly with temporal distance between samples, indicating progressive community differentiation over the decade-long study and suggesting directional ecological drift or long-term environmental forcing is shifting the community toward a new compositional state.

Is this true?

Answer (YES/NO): NO